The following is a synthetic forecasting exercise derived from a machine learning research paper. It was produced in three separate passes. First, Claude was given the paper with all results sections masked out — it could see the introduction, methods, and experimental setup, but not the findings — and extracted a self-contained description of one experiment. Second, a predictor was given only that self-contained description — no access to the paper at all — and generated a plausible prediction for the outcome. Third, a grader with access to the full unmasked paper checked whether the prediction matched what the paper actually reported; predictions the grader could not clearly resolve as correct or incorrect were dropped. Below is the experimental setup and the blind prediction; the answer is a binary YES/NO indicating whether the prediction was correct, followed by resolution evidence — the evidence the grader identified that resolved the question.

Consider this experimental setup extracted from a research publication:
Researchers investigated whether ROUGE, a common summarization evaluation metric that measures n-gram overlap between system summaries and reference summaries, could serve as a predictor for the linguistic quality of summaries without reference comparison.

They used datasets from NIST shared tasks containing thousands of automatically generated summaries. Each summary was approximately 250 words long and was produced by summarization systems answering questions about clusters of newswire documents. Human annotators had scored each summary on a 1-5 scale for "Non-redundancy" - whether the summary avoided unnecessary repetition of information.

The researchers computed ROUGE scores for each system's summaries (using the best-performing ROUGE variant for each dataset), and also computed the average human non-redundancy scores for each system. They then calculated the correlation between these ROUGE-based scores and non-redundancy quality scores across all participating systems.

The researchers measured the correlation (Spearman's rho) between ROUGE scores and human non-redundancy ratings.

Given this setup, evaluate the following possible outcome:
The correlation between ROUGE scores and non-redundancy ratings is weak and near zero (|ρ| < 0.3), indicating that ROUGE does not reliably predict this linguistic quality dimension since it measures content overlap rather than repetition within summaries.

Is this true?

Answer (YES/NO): NO